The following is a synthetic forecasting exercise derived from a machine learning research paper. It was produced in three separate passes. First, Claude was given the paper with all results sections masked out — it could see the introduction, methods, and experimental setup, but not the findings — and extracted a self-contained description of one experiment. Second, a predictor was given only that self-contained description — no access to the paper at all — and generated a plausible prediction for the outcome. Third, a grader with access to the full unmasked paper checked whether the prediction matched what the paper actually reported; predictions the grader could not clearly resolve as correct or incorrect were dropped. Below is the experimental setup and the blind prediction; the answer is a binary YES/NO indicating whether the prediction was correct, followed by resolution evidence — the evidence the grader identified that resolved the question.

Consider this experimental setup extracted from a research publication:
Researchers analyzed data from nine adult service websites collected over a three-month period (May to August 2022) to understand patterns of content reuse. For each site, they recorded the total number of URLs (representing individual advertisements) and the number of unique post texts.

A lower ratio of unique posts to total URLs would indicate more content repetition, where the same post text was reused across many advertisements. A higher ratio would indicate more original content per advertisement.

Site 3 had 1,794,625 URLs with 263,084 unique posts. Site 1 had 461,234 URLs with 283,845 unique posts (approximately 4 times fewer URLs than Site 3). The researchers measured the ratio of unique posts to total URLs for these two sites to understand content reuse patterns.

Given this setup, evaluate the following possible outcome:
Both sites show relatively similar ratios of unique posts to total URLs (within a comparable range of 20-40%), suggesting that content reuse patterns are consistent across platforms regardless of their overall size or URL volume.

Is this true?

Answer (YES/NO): NO